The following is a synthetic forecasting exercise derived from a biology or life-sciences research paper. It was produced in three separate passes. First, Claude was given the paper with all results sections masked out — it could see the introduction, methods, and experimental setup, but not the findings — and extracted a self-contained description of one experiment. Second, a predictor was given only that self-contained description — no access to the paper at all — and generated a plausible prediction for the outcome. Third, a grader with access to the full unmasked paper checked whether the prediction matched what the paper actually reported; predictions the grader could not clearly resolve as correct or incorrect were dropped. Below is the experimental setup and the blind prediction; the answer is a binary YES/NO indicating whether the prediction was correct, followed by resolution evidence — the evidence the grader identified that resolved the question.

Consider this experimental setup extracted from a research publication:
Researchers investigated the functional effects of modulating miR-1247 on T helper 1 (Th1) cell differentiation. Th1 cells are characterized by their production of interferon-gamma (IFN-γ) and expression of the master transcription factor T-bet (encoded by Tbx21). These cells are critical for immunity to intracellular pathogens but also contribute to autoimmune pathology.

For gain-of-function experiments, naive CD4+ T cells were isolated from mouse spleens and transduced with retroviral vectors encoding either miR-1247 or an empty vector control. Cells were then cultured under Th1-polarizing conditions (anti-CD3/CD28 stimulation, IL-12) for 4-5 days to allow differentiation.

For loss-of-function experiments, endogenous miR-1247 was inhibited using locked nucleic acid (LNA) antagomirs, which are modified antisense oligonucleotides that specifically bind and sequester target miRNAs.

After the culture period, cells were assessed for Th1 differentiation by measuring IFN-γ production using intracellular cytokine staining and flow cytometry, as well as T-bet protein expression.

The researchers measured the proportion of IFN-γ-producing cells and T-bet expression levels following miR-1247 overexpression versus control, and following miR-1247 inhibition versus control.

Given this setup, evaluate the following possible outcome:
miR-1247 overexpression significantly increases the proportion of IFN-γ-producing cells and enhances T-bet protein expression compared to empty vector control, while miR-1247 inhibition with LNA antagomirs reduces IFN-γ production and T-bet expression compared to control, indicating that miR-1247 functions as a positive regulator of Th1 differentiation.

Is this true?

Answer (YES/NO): NO